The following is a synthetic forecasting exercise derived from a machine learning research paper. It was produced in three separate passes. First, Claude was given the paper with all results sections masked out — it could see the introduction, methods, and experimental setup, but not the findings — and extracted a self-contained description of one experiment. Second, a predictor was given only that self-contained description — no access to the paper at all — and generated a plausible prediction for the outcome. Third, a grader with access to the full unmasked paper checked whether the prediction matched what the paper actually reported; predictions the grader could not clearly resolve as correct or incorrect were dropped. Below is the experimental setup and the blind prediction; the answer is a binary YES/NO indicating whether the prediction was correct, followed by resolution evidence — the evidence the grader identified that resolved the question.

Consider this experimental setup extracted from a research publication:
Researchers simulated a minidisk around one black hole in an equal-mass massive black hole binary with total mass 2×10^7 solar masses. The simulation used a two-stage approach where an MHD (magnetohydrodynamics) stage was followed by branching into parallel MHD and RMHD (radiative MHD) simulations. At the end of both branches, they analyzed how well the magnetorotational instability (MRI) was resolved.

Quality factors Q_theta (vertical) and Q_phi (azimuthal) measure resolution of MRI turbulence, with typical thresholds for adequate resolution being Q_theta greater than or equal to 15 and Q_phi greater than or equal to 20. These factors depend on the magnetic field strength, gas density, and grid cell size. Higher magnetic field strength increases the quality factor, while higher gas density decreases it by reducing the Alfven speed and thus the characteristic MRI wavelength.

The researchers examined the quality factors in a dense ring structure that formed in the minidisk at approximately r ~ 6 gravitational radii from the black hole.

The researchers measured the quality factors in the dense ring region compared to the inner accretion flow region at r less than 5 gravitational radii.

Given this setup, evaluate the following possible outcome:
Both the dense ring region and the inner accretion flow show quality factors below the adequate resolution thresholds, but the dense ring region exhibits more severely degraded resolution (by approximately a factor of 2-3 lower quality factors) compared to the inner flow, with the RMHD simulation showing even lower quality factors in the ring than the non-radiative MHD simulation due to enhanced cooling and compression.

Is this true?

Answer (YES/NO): NO